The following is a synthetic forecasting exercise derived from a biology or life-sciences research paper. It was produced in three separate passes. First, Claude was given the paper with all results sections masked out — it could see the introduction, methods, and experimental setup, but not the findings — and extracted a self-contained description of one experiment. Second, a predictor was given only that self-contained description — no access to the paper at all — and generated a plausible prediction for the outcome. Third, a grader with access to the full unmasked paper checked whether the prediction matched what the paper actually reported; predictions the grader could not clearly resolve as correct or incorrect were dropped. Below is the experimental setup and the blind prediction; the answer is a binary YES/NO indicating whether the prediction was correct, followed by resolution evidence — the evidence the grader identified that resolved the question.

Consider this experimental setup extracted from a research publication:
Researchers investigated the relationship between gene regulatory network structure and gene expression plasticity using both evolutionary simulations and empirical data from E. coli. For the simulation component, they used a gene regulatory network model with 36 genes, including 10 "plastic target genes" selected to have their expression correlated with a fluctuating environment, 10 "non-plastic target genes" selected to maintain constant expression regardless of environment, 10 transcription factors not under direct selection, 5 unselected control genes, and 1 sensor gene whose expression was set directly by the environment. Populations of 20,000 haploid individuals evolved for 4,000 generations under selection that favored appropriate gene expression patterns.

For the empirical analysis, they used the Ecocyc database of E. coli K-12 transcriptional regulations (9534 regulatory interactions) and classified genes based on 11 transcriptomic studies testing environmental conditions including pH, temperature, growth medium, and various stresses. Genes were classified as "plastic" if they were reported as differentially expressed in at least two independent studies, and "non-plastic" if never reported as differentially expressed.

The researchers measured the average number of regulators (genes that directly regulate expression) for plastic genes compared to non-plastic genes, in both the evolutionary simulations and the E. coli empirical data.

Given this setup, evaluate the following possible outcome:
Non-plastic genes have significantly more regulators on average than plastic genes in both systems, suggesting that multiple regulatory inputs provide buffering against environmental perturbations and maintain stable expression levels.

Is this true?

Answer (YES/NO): NO